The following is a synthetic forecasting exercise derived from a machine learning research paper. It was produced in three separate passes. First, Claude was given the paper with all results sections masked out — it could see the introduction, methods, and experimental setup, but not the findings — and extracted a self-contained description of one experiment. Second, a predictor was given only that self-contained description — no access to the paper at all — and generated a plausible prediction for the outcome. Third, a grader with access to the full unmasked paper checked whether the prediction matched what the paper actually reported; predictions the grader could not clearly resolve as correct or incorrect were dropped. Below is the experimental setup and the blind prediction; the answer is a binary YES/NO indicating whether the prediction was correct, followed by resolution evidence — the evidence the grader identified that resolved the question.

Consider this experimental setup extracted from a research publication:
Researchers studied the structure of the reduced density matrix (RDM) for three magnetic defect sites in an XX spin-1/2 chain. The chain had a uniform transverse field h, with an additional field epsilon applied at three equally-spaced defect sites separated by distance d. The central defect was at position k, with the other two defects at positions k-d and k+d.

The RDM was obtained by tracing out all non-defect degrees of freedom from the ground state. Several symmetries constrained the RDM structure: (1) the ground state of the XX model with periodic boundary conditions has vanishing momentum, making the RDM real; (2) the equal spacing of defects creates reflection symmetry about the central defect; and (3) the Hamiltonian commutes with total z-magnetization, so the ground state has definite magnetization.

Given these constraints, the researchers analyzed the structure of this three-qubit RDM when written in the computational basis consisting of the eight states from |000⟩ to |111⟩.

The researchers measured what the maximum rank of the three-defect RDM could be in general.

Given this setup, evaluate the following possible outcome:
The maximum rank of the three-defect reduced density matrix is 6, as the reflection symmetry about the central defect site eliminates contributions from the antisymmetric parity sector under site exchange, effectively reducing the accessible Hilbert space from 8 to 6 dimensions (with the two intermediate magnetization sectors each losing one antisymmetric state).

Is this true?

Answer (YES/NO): NO